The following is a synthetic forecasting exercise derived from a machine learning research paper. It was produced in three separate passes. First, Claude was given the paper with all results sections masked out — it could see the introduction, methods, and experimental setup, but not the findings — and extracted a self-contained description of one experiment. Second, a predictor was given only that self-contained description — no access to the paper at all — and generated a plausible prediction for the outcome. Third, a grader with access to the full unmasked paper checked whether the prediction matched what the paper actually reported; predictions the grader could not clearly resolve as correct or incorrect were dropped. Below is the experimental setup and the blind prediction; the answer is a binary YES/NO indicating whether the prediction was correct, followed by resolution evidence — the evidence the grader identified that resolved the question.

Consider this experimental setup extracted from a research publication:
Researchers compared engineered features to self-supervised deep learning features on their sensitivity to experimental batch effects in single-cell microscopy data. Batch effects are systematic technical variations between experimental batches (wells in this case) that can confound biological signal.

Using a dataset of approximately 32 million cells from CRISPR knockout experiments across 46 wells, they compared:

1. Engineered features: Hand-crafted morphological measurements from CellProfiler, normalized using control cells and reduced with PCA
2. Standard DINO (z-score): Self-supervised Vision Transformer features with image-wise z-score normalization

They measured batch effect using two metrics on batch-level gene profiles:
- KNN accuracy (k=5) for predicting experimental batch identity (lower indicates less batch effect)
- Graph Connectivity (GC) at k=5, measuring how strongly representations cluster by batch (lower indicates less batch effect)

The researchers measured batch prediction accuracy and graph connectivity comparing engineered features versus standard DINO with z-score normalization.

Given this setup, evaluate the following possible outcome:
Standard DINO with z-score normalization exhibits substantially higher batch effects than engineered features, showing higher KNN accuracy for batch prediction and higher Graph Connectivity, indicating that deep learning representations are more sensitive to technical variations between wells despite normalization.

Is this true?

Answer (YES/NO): NO